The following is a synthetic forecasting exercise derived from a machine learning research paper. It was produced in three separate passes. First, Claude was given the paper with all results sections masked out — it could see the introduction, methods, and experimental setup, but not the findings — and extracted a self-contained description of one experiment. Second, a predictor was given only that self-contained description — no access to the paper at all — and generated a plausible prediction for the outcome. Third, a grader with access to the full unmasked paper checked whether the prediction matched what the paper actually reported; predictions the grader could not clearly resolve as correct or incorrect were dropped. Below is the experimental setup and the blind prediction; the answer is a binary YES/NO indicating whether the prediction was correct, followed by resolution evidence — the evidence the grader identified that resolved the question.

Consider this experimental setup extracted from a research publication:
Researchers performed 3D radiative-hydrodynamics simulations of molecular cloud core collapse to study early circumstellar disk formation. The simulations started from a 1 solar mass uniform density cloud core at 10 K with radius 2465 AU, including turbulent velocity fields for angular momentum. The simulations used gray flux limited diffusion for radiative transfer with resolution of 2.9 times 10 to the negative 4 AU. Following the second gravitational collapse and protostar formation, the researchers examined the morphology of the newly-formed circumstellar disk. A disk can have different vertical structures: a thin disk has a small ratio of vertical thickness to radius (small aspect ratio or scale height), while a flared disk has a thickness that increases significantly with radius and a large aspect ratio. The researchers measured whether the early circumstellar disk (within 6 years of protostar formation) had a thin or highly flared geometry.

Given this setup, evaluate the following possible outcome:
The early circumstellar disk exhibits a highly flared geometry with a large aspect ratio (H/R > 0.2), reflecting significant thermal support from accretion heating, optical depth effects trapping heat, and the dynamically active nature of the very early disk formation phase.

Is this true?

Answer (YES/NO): YES